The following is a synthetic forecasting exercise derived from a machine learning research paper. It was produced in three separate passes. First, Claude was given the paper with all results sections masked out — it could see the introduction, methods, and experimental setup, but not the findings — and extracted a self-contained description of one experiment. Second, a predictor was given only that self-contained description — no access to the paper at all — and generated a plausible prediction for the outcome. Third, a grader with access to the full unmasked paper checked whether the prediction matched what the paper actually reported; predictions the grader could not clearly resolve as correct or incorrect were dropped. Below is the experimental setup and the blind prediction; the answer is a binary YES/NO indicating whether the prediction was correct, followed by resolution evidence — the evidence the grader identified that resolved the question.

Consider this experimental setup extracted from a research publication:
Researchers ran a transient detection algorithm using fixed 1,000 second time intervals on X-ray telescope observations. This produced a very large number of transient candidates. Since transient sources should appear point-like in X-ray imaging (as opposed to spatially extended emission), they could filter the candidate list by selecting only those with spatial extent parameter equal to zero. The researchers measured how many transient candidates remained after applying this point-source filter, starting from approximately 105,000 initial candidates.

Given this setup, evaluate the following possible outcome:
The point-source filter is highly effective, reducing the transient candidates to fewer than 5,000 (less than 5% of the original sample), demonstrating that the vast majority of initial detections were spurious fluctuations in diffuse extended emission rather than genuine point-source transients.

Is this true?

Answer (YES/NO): NO